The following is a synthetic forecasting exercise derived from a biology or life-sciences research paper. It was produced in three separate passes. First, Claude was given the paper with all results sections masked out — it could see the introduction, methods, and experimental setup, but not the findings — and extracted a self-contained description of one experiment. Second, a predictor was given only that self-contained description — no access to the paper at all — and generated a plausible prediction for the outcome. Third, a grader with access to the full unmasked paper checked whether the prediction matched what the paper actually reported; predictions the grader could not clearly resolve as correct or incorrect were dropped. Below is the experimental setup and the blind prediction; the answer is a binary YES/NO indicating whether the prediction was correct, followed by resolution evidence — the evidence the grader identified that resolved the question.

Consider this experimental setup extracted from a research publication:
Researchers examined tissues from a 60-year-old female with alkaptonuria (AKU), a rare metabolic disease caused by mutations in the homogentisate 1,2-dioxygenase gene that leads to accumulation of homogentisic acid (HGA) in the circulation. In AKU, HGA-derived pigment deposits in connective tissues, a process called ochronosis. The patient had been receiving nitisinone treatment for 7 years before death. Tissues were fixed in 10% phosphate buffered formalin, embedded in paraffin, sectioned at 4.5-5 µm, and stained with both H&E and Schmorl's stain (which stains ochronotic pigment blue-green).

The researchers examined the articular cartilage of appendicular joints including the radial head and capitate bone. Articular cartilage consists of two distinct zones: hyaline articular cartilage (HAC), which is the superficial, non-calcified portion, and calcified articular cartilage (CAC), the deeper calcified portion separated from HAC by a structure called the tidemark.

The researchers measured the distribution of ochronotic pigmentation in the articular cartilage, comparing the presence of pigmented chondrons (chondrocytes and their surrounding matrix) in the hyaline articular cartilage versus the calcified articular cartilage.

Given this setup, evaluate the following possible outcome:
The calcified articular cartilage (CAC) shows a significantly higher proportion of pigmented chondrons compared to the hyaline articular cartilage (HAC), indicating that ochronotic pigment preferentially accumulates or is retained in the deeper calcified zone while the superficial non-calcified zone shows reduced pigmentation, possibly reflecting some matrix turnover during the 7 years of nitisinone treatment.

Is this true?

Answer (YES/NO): NO